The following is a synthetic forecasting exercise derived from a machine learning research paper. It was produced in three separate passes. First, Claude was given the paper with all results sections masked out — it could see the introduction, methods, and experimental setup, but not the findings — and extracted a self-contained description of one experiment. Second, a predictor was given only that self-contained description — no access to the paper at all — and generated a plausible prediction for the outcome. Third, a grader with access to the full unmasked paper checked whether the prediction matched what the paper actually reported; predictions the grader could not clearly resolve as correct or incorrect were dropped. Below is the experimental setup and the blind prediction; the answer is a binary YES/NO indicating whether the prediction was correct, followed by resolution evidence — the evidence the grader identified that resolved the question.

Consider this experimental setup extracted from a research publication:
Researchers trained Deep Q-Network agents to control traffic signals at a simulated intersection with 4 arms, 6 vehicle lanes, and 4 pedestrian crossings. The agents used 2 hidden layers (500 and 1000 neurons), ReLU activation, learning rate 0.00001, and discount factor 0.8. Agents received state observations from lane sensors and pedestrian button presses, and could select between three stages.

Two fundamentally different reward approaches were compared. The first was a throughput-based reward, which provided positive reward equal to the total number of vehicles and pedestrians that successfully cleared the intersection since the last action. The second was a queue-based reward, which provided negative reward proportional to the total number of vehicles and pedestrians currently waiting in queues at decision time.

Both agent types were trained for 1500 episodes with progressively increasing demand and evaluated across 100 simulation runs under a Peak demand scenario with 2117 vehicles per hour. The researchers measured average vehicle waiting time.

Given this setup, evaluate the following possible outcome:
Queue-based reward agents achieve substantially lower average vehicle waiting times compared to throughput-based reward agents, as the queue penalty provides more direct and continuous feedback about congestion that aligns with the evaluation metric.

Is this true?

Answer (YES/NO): YES